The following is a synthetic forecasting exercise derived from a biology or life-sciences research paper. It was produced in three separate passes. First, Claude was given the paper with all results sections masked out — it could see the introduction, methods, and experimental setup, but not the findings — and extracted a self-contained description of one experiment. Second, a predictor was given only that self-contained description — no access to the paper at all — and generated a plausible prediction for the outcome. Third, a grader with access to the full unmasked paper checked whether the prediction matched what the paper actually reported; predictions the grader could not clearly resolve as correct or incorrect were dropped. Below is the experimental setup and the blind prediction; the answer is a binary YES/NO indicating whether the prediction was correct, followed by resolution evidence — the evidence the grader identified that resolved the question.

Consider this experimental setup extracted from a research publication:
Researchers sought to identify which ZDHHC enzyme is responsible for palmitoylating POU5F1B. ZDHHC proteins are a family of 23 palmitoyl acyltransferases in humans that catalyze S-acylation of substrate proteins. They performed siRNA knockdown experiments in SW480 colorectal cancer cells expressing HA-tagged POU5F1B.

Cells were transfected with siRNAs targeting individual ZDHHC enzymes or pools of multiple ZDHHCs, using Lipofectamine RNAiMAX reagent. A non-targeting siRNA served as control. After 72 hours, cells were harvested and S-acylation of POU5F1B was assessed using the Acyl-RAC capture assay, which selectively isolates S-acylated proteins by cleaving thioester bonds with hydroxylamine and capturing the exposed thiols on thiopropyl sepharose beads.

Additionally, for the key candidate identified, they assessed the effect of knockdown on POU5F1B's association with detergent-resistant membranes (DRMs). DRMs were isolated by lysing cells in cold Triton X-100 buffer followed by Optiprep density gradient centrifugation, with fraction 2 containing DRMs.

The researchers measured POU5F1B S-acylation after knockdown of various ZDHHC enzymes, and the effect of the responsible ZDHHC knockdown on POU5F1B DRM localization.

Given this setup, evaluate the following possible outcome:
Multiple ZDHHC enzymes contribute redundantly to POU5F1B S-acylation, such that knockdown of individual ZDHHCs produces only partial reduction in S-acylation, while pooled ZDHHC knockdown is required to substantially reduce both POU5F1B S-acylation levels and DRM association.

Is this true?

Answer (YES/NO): NO